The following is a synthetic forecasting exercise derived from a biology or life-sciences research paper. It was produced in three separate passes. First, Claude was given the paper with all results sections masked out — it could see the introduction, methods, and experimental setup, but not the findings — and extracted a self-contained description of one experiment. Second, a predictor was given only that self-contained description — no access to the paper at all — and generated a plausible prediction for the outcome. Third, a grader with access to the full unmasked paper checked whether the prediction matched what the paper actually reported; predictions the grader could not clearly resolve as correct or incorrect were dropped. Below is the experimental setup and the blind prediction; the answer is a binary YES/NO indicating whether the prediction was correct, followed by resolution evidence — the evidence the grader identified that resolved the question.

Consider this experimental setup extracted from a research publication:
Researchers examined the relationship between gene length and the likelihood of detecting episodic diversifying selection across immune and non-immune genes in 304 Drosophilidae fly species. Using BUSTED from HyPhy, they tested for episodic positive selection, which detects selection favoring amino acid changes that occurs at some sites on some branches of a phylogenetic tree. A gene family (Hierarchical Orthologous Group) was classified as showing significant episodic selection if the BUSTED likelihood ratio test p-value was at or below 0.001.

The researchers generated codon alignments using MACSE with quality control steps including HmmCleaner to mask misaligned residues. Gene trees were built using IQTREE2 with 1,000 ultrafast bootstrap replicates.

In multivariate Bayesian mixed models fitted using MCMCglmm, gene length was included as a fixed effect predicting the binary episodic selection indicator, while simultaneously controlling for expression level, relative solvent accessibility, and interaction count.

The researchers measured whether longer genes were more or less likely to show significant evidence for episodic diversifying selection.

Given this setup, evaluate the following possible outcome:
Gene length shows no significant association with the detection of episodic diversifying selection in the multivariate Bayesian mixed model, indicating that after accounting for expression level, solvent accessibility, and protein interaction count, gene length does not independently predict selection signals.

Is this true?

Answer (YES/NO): NO